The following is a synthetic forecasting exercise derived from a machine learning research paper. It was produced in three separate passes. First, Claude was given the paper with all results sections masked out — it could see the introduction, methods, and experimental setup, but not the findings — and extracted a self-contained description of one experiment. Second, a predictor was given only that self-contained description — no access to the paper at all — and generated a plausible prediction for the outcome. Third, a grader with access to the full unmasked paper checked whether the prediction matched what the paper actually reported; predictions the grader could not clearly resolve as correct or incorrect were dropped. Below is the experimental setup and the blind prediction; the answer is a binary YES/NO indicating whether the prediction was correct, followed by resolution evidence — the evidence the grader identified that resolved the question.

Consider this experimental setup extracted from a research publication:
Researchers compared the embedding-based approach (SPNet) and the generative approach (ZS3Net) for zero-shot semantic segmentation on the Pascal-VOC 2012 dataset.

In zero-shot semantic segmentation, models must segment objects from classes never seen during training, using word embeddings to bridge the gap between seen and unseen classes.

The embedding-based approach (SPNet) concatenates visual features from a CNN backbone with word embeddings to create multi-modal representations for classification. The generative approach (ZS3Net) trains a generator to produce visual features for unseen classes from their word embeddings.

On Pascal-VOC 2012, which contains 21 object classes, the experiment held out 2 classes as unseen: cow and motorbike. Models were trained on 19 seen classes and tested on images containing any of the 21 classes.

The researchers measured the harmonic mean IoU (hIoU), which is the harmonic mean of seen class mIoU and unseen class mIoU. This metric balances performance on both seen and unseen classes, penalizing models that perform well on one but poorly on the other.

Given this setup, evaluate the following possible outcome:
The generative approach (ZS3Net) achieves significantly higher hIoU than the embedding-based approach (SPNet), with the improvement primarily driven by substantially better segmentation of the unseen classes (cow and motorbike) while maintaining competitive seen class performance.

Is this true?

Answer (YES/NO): YES